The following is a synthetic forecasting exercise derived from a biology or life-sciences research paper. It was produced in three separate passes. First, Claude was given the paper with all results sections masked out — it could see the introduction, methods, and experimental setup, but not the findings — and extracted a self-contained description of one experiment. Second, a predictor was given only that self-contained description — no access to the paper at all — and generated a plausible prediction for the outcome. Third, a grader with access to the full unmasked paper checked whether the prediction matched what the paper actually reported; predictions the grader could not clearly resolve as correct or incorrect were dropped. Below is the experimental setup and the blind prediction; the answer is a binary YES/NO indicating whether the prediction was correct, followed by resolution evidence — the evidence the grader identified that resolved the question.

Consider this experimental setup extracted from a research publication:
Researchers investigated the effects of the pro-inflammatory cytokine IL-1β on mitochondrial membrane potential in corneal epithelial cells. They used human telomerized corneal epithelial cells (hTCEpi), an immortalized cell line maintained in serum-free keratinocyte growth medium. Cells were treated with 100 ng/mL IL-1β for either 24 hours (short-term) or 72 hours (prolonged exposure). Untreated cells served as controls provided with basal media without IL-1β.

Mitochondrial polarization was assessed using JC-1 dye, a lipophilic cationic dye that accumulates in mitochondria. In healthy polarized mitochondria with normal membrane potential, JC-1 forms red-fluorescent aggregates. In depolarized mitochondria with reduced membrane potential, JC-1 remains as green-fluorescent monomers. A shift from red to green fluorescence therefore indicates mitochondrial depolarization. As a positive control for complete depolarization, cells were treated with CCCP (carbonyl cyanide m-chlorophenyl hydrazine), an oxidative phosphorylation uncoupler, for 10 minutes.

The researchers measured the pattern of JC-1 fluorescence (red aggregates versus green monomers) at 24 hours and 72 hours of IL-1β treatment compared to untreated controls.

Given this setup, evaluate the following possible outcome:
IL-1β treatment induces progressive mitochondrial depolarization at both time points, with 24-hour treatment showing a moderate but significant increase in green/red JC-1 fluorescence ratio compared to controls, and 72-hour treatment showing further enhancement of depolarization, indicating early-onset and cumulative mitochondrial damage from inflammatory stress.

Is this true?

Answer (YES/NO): NO